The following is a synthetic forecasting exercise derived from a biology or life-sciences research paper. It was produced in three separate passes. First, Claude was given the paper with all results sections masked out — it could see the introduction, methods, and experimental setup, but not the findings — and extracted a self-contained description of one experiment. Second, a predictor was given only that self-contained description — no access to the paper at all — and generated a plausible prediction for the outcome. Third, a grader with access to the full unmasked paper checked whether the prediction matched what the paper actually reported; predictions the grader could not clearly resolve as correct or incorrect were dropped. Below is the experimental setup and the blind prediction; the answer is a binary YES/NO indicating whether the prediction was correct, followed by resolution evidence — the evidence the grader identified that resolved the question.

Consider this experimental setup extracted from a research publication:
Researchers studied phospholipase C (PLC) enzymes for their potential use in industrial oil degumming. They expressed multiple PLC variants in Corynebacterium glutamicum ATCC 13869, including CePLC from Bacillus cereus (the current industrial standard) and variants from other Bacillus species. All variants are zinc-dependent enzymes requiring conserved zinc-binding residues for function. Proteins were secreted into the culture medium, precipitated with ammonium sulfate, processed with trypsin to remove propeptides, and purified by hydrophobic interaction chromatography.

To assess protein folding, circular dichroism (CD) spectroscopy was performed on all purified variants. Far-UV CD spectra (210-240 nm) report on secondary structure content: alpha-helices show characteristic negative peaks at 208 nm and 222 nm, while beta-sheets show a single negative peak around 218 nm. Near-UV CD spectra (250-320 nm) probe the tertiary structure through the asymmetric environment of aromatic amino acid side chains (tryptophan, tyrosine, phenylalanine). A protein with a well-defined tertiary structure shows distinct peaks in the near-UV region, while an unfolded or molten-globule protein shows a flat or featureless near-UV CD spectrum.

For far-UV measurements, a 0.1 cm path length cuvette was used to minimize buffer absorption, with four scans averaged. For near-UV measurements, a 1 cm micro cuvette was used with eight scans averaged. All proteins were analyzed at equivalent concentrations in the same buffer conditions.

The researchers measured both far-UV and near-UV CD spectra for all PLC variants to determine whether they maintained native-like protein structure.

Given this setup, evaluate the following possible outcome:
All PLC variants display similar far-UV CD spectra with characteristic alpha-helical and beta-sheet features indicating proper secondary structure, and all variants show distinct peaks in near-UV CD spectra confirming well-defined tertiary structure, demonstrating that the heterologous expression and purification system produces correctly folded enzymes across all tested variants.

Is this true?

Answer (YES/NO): YES